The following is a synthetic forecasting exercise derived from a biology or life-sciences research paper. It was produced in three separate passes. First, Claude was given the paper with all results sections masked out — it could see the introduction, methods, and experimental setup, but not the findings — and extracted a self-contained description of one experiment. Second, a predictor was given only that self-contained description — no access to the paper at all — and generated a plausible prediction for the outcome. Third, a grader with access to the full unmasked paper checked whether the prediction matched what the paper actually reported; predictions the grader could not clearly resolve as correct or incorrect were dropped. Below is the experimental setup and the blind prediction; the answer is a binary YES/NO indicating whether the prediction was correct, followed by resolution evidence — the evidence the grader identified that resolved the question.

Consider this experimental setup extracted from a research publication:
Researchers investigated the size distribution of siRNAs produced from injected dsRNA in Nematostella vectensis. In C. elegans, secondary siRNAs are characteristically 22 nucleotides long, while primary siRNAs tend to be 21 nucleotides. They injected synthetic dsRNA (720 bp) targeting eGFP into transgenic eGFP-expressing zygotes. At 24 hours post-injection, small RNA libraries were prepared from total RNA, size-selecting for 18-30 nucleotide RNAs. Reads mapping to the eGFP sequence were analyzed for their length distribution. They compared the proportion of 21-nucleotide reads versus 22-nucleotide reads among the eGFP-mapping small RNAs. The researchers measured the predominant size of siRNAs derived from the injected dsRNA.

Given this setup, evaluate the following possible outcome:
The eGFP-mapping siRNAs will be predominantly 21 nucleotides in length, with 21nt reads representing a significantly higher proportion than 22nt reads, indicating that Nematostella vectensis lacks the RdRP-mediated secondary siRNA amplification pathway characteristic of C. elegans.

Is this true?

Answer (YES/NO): NO